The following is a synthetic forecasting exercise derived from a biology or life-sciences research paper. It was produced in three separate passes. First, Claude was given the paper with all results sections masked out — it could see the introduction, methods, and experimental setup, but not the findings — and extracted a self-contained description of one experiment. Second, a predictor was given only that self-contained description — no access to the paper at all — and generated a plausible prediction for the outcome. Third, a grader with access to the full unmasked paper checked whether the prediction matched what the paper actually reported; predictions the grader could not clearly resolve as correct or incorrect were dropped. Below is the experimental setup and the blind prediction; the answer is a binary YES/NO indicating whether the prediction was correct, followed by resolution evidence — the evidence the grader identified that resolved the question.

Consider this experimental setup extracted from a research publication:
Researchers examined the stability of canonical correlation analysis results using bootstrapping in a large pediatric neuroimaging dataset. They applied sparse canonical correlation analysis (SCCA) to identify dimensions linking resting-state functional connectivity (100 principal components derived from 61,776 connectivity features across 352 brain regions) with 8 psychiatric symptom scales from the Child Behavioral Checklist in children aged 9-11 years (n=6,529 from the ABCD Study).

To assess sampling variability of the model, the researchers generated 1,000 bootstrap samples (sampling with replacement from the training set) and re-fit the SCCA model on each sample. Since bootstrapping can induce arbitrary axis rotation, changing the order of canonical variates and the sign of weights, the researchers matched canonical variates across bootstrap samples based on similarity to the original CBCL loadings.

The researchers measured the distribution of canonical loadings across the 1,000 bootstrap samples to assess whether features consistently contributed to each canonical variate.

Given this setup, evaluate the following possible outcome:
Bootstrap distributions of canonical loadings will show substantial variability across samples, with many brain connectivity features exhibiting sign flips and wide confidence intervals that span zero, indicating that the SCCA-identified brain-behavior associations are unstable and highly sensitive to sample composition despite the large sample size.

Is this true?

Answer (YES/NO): NO